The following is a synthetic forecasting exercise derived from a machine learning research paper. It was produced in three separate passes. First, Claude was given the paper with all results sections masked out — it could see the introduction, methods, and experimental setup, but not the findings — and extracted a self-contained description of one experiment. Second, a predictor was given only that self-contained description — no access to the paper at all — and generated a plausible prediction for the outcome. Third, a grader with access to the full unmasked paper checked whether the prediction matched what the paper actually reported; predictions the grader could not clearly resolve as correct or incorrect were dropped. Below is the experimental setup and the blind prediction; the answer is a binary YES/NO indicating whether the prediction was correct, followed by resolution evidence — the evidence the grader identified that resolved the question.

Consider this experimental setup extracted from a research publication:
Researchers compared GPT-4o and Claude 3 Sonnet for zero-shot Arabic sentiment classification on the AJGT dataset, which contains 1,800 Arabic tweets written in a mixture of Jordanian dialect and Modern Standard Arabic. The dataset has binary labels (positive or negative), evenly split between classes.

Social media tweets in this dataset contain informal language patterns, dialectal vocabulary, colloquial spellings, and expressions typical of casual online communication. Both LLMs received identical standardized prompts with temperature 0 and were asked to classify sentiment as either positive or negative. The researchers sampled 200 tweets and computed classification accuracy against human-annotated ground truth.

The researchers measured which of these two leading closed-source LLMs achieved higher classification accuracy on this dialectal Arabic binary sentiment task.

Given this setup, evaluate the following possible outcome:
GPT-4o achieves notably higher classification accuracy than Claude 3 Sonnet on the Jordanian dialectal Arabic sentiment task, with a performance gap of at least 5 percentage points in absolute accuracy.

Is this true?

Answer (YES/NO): NO